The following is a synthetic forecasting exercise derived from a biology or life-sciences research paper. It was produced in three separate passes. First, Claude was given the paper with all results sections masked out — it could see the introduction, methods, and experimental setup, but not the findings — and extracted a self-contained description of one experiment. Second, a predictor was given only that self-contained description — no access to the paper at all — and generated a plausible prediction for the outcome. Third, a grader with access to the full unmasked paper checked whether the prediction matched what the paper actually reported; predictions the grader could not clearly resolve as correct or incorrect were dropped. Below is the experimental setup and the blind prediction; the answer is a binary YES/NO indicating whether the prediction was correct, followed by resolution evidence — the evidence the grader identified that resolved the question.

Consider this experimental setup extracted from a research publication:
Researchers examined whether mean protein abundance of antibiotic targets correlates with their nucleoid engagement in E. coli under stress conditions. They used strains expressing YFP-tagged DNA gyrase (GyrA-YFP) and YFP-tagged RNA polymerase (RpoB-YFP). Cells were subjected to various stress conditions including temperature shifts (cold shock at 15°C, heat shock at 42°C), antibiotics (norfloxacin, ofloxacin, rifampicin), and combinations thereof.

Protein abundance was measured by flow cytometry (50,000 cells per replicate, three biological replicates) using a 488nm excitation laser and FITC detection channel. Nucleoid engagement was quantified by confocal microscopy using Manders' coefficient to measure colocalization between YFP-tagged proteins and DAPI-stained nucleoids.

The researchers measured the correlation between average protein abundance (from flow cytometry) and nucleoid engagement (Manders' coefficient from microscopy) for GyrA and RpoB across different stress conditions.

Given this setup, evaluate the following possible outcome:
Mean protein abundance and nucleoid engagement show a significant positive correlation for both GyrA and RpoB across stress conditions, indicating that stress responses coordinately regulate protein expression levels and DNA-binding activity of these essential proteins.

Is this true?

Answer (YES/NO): NO